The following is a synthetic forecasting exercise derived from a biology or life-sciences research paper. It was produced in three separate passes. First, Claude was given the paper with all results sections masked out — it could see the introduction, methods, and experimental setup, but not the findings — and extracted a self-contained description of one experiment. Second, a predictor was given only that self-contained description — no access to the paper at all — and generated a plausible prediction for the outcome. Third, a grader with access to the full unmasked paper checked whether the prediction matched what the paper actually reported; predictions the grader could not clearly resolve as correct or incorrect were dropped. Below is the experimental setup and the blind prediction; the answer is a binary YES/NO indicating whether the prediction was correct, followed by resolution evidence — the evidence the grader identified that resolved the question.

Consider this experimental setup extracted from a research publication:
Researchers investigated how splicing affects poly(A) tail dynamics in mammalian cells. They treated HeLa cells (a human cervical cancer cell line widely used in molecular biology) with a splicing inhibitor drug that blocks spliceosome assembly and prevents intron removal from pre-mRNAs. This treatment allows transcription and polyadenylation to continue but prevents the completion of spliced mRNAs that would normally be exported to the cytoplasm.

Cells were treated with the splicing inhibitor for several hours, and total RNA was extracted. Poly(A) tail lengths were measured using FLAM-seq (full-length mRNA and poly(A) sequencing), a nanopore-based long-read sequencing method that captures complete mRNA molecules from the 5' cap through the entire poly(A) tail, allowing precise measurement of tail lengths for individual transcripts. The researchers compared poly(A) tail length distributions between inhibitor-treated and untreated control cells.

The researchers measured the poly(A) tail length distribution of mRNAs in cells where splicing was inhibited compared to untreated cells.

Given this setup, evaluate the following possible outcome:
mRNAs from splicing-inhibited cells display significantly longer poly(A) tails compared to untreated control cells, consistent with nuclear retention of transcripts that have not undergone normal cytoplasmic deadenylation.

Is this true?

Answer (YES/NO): NO